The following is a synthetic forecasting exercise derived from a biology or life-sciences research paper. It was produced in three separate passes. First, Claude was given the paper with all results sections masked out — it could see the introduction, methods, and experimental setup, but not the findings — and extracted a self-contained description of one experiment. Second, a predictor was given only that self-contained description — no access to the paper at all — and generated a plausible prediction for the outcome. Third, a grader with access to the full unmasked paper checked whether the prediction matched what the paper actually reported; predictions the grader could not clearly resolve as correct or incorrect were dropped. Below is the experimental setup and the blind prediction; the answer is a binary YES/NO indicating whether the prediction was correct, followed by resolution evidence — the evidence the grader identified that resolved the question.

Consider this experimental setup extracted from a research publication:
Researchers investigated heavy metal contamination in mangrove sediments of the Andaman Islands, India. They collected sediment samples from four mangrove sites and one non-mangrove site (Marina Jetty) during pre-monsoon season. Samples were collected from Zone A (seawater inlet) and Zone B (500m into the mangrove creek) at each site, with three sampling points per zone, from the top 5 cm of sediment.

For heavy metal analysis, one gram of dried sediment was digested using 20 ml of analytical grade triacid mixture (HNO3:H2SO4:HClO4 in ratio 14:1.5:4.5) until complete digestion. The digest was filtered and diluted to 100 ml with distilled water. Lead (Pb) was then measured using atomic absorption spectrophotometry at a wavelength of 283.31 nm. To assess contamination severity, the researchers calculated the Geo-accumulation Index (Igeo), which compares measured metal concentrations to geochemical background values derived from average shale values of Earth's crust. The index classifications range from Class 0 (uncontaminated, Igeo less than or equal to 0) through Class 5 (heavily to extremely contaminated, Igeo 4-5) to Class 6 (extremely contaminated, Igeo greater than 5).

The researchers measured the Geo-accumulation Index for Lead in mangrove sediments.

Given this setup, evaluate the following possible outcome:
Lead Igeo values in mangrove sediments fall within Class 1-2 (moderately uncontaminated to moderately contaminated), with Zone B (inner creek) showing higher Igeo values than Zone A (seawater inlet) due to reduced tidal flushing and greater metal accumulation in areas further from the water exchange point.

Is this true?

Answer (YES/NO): NO